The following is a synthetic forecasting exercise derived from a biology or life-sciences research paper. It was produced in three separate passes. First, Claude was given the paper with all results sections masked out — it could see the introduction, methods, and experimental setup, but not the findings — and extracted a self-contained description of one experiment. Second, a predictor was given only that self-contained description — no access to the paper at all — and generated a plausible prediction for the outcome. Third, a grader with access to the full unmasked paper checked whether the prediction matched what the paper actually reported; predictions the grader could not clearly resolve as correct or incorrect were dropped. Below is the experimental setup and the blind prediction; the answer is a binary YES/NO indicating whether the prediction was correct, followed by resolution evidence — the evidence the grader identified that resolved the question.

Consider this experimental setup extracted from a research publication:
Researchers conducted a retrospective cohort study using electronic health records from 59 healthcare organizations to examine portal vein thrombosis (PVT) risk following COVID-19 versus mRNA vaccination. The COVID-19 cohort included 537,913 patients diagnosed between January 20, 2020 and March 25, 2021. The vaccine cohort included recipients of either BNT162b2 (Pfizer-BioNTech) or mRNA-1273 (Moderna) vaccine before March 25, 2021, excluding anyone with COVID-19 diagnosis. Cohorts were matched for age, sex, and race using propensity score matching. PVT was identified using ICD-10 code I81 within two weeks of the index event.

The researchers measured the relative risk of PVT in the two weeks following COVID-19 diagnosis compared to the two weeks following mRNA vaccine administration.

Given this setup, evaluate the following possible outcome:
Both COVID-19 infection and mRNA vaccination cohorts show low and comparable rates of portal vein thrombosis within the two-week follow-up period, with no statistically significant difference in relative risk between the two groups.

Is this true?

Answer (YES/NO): NO